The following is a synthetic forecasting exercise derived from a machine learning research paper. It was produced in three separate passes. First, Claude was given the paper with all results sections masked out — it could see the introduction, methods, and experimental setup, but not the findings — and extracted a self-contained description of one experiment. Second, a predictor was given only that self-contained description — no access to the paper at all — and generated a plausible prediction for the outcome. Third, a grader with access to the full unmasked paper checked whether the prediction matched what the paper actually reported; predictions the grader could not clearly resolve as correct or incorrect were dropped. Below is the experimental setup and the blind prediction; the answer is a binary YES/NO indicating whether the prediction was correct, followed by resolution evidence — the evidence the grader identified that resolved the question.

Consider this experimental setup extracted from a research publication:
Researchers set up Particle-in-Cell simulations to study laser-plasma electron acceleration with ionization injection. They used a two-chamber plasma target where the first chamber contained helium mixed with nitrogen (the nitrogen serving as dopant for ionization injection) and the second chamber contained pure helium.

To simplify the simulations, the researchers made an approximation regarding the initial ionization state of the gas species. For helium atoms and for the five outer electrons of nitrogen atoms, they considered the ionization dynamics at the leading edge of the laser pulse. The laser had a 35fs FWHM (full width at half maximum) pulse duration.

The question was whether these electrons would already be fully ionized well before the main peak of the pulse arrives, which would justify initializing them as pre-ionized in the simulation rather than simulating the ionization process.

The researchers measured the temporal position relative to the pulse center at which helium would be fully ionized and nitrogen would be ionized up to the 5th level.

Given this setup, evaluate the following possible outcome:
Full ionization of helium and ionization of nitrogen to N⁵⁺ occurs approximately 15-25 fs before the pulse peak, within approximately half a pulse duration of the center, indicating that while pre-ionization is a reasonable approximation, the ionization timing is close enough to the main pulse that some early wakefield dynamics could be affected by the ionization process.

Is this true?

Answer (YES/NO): NO